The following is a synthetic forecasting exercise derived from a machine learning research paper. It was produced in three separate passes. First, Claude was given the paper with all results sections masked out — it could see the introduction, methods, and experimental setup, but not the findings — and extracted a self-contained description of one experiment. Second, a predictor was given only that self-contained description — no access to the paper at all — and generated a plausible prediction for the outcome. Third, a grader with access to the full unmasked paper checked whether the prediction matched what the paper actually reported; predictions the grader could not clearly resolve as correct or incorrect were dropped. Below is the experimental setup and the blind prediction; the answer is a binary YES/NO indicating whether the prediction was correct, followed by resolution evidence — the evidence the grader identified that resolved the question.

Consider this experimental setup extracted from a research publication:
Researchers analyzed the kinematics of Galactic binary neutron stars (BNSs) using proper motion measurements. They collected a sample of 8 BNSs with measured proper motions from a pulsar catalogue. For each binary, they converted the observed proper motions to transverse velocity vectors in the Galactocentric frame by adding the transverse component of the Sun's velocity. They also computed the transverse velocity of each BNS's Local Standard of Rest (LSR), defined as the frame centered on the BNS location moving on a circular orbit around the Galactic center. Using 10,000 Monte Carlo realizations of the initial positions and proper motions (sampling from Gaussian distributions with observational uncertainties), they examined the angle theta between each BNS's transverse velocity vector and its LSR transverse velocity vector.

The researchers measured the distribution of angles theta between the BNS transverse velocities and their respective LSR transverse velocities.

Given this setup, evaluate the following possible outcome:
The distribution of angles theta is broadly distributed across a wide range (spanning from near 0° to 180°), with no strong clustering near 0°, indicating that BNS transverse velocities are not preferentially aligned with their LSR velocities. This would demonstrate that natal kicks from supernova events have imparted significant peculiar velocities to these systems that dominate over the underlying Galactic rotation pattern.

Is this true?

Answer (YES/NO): NO